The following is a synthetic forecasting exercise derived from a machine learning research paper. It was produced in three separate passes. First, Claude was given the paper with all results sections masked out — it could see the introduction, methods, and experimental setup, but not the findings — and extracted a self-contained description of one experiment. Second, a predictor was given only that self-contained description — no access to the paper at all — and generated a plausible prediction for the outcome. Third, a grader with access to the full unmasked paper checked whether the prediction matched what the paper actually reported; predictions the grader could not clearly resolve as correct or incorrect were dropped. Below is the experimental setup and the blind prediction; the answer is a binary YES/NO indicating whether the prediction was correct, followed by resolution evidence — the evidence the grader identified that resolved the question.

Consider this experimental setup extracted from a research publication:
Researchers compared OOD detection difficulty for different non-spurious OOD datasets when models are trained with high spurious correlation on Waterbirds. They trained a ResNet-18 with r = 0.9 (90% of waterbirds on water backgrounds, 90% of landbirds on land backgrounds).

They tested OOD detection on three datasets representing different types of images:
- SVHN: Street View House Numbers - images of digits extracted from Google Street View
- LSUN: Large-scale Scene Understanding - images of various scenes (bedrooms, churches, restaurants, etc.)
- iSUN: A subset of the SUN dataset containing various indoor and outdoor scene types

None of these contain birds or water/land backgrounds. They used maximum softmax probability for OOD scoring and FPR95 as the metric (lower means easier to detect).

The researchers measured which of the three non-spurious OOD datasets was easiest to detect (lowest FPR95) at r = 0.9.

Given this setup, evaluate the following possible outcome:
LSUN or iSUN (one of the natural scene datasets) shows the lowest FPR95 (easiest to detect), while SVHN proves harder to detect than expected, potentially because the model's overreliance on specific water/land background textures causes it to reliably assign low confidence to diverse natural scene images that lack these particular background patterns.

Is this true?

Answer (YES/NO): NO